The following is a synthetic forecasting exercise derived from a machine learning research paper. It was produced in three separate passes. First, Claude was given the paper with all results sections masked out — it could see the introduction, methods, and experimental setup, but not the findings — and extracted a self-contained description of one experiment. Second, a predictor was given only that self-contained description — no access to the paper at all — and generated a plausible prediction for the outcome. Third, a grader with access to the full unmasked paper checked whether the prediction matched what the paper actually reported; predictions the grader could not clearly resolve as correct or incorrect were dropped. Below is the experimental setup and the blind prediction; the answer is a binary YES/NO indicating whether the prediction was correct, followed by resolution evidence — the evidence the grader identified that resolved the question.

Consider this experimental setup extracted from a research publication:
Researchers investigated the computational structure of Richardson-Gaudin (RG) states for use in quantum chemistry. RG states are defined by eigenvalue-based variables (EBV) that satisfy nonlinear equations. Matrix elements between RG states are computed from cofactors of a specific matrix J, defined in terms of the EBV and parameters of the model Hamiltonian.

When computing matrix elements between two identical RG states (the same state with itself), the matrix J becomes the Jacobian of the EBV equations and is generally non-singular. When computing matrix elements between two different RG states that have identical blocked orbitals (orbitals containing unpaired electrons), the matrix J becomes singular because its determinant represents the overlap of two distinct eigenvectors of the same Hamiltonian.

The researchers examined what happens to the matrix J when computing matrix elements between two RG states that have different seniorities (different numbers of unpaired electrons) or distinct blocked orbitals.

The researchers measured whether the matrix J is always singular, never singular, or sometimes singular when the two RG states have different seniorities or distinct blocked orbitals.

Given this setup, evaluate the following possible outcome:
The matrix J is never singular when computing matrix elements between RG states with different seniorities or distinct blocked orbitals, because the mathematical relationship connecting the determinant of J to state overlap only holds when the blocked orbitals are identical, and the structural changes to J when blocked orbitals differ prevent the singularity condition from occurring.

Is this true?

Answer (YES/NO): NO